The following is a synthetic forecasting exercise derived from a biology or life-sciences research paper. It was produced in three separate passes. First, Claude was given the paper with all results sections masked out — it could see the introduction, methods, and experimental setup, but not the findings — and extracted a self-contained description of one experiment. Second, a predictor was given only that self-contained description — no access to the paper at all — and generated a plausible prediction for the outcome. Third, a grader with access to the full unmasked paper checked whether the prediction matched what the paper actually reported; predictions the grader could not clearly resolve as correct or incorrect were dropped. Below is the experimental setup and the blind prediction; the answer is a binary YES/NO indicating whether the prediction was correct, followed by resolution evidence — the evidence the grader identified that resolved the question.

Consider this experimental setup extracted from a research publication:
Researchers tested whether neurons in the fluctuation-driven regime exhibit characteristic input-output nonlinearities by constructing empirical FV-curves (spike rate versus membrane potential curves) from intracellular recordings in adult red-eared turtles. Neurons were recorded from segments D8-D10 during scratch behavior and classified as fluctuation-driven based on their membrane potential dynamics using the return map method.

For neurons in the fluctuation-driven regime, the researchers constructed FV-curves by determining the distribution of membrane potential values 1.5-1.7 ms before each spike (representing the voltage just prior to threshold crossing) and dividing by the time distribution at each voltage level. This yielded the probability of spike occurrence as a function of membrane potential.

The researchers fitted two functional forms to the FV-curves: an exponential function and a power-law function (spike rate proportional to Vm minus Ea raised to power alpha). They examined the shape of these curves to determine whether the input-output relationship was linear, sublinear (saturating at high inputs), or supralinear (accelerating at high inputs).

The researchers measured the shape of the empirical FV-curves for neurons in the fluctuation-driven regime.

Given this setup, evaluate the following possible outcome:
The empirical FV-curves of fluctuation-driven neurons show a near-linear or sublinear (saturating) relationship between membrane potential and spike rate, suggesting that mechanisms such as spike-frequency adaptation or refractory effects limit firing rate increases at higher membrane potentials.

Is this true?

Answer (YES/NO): NO